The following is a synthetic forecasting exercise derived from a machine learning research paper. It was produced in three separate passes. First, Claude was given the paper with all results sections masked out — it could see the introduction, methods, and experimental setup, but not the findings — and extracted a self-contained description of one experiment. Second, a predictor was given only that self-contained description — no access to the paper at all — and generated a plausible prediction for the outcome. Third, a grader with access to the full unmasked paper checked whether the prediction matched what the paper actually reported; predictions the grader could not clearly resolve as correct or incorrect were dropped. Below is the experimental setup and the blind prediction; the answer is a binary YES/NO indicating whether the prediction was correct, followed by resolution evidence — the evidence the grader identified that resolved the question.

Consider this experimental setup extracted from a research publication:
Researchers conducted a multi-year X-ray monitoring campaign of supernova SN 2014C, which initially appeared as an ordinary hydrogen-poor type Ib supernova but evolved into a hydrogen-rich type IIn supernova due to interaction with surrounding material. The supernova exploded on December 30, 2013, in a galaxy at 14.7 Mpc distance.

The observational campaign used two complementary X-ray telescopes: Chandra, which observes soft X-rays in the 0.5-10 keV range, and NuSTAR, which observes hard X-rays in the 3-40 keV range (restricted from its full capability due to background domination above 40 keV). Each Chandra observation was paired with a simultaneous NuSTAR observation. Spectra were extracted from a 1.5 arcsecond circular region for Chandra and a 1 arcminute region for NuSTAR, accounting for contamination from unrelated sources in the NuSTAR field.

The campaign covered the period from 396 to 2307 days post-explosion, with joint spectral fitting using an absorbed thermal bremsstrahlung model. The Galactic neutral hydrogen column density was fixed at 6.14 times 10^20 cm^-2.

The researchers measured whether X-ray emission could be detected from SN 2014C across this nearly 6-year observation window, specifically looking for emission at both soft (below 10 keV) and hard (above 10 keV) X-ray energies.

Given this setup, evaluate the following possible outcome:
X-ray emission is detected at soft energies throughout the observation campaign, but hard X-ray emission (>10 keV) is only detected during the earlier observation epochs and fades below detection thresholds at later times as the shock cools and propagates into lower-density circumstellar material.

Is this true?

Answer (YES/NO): NO